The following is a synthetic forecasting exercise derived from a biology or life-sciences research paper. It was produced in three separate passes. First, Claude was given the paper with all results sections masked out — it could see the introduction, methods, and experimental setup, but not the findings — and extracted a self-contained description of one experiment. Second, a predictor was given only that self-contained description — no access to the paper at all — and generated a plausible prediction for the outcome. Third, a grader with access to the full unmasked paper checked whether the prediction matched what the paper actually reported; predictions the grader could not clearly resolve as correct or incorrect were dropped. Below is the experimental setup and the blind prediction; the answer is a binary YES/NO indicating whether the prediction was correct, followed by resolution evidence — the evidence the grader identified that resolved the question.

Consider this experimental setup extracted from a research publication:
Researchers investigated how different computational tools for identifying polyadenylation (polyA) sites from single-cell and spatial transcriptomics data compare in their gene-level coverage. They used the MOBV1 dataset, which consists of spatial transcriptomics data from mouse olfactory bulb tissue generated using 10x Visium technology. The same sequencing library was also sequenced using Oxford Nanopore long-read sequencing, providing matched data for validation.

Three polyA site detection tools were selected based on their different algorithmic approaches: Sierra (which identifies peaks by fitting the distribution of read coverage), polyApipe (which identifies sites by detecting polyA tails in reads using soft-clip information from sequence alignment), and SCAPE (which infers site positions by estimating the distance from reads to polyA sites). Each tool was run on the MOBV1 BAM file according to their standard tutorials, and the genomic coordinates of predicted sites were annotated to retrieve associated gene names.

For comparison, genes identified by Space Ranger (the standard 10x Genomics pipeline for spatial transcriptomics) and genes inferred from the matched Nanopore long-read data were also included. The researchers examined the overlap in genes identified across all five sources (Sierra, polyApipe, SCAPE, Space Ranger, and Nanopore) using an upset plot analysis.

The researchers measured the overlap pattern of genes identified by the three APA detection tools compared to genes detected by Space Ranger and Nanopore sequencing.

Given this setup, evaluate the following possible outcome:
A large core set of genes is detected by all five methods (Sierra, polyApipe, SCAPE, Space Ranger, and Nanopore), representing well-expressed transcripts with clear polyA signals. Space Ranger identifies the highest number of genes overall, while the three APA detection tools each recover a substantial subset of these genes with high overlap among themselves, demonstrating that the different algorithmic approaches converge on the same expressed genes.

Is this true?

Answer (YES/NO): NO